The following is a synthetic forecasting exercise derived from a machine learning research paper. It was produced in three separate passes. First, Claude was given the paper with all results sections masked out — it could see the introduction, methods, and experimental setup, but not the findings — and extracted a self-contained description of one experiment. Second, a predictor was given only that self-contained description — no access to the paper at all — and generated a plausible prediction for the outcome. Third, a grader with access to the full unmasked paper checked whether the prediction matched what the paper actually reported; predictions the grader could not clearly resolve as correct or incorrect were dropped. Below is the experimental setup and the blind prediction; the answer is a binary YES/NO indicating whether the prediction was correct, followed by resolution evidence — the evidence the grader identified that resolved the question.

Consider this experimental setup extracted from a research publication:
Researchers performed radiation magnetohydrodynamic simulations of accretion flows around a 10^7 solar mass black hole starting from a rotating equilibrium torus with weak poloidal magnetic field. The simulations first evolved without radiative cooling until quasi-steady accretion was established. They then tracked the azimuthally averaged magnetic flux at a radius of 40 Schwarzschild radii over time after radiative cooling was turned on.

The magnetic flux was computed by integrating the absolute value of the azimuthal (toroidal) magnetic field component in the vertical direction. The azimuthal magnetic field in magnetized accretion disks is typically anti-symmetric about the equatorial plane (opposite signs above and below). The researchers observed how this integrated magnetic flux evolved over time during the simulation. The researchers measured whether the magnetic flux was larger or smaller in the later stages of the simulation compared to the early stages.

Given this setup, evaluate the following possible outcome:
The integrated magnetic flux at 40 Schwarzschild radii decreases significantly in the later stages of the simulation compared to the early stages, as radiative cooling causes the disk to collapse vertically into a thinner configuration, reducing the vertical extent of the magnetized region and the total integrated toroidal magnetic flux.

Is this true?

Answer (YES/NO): NO